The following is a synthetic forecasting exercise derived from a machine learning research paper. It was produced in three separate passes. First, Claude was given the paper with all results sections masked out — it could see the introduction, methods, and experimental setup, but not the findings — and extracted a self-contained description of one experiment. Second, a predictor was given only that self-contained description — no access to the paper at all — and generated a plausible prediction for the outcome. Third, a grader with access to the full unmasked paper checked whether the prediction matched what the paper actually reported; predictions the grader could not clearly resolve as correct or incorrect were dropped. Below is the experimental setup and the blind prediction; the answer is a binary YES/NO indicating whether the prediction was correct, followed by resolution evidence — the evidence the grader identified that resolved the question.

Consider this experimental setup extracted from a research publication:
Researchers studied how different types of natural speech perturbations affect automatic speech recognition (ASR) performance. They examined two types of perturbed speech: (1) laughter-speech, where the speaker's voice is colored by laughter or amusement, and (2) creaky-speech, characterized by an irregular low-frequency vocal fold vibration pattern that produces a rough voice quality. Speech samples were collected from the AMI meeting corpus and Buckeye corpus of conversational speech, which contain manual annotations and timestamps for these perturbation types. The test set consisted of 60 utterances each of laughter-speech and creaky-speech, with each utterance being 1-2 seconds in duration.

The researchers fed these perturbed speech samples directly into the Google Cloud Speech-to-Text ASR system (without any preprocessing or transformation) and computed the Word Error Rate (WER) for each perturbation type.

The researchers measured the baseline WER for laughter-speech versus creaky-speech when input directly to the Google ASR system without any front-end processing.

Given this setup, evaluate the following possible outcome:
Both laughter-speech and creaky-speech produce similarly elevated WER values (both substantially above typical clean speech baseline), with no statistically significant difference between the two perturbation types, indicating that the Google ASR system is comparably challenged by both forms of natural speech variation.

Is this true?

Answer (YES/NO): NO